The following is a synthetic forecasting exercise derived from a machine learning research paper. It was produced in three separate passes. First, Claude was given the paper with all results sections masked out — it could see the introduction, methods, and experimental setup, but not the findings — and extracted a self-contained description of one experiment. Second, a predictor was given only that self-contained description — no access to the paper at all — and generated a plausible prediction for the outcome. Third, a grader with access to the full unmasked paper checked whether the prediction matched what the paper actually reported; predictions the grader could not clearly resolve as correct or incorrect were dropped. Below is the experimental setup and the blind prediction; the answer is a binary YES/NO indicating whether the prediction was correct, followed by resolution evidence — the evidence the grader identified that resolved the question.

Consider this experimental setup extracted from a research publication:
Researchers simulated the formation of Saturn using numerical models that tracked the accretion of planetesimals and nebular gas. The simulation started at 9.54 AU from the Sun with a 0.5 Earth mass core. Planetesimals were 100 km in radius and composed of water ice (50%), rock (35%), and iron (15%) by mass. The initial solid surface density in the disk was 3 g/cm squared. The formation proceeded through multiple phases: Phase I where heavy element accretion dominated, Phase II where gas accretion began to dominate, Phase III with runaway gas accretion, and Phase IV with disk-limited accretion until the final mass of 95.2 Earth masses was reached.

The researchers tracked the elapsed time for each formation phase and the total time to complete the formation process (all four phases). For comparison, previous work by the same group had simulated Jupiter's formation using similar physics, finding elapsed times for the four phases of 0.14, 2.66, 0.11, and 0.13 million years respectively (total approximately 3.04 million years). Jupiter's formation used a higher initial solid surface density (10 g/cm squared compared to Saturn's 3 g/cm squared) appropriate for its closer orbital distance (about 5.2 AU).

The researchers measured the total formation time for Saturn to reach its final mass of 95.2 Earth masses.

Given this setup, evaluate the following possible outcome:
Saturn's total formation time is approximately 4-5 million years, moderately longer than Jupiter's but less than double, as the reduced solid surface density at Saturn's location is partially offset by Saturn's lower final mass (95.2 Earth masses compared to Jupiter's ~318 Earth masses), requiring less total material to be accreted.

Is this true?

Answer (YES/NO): NO